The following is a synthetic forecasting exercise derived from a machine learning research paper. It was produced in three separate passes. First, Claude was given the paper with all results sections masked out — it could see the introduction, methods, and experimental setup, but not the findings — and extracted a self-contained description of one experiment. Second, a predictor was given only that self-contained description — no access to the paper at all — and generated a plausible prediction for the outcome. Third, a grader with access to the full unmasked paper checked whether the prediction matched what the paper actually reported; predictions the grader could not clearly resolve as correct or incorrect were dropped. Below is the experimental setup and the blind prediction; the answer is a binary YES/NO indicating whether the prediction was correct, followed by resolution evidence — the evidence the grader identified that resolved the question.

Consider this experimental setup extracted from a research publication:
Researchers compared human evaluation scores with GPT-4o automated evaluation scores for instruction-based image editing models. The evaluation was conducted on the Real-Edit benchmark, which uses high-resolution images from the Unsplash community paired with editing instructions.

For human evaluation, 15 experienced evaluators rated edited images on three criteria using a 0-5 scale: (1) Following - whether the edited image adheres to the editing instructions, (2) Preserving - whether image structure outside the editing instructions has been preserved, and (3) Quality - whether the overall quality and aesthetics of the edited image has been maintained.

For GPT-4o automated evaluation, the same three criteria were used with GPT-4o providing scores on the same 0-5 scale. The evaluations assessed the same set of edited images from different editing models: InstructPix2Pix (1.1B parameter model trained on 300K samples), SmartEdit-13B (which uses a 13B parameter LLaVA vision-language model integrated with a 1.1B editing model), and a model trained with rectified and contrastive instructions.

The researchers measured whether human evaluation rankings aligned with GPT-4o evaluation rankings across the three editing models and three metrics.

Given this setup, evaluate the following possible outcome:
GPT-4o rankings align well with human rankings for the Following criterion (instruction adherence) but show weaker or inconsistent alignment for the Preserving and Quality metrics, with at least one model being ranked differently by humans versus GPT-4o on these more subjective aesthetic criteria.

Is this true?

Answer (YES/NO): NO